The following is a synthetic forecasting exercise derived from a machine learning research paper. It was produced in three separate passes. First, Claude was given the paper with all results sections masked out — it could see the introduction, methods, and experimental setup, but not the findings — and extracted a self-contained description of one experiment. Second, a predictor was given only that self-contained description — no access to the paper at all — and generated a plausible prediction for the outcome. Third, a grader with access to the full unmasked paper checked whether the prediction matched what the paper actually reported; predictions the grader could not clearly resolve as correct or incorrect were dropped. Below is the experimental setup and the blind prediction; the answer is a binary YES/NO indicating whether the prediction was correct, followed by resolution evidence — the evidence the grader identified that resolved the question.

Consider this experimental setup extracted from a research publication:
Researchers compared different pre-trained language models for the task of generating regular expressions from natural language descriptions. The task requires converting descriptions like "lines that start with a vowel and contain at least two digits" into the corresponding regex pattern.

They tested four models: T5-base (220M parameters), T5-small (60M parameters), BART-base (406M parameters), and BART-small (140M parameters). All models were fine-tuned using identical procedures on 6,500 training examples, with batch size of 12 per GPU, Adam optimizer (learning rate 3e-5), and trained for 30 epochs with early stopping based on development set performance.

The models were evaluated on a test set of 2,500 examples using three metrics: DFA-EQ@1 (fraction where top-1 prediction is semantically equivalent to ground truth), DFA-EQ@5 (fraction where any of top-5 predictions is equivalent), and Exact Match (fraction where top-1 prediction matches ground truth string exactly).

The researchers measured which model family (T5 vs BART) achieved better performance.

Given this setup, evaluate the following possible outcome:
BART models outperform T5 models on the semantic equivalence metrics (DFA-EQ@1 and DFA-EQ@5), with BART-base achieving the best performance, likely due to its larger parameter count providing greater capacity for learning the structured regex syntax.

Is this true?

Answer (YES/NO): NO